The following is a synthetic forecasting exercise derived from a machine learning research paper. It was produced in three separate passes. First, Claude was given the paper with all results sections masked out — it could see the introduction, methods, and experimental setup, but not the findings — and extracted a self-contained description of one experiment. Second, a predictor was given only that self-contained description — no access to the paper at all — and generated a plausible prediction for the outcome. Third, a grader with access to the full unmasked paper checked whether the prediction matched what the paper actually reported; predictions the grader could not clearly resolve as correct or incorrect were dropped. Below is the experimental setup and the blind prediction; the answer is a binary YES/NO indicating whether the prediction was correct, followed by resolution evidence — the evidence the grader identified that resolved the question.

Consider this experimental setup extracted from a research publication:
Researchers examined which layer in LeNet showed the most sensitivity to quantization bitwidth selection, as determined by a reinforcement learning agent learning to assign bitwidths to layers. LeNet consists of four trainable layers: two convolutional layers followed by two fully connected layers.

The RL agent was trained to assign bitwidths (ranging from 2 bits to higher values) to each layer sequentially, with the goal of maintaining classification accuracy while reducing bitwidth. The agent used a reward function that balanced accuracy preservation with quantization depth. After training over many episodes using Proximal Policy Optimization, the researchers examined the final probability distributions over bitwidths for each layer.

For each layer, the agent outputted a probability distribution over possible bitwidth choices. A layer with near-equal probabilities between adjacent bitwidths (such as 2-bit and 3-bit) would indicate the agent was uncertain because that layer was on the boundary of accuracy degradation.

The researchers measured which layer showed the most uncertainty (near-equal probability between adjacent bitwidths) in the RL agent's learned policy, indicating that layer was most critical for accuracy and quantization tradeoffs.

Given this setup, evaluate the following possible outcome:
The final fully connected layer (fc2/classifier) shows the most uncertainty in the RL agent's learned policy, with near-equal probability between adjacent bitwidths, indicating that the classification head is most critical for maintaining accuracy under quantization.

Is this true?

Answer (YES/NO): NO